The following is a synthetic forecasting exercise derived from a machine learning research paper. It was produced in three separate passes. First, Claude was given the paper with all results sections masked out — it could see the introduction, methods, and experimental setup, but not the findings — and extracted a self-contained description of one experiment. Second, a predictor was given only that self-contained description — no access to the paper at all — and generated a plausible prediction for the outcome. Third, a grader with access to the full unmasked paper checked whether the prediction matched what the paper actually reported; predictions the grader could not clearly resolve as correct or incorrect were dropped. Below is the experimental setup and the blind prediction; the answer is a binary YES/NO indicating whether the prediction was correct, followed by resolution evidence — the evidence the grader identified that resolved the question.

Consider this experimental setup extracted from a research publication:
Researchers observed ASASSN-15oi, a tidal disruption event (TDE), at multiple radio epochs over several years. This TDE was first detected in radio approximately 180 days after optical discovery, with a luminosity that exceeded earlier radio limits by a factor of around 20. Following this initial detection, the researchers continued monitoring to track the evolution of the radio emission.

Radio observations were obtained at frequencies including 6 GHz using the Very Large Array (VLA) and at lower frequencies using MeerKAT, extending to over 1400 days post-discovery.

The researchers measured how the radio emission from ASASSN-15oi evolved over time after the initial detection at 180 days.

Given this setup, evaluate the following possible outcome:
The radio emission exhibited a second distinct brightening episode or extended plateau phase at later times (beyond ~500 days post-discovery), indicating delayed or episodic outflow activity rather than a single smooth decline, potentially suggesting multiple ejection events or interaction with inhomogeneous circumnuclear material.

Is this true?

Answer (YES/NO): YES